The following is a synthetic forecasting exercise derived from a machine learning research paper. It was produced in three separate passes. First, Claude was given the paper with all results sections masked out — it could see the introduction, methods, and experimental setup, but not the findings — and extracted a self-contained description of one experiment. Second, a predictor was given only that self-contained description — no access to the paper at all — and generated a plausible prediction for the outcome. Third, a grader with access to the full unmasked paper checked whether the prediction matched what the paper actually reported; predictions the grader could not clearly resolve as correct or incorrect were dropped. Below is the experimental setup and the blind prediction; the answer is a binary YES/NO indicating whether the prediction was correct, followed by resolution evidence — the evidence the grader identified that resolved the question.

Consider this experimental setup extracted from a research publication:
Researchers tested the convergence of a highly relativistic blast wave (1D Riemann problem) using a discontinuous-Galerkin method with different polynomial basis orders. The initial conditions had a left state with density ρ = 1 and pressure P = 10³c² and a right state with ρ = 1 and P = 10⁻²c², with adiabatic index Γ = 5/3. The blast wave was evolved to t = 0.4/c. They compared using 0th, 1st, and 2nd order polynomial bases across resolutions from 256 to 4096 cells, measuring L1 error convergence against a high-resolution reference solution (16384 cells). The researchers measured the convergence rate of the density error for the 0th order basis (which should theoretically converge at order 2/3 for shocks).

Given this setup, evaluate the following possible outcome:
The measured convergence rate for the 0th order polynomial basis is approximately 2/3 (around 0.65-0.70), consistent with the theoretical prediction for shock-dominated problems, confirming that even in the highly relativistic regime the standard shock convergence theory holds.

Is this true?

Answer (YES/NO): NO